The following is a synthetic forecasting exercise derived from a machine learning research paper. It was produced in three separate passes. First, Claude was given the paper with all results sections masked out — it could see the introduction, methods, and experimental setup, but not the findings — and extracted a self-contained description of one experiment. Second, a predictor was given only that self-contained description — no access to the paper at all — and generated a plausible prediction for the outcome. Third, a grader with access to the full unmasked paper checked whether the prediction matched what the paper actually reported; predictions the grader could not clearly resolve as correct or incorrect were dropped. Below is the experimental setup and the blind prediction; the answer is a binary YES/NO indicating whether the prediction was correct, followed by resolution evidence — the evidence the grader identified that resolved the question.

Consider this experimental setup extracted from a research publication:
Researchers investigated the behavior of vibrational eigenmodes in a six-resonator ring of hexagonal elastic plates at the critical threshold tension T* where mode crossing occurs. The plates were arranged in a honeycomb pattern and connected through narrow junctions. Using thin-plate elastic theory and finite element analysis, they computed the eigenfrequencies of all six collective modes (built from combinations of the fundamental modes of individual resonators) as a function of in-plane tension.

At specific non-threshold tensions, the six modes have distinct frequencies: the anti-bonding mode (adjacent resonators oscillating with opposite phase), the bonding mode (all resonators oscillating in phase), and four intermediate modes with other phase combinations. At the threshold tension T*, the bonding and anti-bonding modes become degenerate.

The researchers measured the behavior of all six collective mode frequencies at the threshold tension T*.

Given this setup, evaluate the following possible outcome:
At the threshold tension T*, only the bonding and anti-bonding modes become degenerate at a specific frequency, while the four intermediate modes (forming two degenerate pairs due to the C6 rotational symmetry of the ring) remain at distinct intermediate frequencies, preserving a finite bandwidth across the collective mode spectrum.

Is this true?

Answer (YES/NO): NO